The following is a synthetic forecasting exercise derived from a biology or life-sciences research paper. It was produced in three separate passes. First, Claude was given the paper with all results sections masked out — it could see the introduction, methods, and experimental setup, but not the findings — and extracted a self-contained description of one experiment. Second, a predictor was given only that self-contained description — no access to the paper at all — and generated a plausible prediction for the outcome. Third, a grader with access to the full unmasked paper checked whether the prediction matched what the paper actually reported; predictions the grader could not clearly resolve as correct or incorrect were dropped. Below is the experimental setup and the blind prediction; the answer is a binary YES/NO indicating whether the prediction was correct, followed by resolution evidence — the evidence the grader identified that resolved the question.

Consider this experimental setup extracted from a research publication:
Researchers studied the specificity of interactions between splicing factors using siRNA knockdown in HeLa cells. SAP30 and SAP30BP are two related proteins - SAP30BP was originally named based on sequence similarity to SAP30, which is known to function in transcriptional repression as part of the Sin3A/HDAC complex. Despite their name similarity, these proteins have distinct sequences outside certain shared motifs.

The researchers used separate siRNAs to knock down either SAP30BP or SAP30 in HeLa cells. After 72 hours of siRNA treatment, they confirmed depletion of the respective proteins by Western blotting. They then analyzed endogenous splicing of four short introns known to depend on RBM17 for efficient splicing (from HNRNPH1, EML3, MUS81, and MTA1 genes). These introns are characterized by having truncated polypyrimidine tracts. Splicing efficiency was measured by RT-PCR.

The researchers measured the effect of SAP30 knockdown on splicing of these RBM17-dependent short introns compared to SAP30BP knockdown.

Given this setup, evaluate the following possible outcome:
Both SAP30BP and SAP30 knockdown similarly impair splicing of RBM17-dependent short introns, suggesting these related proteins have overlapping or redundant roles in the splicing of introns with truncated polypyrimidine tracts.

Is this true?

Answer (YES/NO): NO